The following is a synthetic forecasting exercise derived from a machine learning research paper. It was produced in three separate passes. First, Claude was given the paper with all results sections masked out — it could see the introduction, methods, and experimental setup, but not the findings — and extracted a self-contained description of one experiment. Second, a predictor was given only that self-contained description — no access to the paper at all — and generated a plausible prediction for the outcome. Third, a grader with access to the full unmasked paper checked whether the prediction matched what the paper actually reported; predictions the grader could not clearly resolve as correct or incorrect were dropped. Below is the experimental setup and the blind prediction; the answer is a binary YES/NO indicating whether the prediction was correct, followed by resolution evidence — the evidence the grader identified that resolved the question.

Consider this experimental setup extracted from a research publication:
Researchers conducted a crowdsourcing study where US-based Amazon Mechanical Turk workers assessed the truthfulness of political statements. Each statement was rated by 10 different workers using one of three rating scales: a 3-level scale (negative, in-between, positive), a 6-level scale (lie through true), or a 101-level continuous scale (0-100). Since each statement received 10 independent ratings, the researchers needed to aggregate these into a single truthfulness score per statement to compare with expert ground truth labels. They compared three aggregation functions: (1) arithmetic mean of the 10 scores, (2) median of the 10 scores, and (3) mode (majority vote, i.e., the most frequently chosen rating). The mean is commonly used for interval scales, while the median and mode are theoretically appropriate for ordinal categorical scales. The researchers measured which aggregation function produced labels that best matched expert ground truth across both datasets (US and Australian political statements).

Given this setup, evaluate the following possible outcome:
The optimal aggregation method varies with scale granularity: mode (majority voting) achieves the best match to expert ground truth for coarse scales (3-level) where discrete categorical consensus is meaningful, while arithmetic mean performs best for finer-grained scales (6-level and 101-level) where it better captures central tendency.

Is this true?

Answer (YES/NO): NO